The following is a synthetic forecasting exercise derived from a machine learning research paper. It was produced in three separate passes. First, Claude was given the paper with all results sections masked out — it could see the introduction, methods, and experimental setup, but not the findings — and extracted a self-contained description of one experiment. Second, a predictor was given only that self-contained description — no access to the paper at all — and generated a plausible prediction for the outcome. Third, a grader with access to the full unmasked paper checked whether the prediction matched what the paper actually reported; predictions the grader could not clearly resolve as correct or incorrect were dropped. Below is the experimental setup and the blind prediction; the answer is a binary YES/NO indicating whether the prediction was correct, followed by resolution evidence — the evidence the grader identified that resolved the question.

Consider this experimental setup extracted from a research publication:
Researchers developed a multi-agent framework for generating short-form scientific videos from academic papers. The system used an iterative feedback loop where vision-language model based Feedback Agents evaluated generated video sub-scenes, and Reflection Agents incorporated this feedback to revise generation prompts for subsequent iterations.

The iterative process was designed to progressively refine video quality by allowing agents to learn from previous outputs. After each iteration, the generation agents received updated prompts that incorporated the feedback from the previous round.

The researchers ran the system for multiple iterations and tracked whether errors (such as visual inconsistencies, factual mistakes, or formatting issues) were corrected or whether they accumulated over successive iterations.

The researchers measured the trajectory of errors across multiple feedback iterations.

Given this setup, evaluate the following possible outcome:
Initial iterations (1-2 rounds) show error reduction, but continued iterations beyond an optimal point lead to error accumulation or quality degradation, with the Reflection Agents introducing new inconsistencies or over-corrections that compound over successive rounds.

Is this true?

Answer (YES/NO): NO